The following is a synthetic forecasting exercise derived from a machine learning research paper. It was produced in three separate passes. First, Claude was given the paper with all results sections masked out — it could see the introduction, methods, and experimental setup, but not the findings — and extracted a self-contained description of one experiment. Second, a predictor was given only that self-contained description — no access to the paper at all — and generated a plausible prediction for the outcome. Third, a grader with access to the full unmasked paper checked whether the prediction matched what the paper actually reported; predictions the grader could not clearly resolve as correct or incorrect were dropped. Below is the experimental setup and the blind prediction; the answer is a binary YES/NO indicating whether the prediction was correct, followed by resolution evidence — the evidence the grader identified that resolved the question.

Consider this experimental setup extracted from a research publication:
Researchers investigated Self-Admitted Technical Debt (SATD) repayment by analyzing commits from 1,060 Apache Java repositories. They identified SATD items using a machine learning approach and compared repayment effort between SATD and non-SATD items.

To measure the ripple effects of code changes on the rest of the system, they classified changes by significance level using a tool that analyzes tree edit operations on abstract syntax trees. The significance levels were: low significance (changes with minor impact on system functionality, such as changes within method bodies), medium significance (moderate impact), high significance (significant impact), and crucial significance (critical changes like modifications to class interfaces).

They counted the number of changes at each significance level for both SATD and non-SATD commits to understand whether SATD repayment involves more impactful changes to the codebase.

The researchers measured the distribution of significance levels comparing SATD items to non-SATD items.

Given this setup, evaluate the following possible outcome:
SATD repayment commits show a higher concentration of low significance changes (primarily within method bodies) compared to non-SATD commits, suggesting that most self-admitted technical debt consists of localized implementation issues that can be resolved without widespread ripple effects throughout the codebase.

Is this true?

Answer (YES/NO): NO